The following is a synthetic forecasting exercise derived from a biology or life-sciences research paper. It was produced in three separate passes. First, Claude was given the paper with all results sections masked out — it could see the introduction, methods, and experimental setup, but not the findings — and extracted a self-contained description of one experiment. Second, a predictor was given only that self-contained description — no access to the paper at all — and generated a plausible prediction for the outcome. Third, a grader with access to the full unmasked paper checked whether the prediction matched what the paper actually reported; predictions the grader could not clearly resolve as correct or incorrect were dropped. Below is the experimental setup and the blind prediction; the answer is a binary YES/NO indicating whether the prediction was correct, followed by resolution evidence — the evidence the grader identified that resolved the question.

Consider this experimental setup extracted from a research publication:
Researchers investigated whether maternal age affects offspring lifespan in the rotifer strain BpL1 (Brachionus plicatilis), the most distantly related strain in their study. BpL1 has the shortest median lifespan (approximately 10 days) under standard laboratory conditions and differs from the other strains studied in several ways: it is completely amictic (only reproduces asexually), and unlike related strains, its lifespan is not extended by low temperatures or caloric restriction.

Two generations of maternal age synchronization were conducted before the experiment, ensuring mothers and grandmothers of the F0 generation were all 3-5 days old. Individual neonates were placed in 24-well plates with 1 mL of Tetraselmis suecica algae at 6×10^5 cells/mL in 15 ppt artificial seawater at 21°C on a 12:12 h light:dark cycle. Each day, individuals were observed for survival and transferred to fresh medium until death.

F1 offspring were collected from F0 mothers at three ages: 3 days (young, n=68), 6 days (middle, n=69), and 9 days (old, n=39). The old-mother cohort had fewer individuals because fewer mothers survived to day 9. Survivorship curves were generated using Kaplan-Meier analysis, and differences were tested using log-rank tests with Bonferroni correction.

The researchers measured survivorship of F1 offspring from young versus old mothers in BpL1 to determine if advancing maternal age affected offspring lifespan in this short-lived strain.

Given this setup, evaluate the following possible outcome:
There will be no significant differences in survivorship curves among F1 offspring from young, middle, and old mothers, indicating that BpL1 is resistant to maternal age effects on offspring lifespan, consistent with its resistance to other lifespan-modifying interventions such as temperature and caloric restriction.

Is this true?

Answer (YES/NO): YES